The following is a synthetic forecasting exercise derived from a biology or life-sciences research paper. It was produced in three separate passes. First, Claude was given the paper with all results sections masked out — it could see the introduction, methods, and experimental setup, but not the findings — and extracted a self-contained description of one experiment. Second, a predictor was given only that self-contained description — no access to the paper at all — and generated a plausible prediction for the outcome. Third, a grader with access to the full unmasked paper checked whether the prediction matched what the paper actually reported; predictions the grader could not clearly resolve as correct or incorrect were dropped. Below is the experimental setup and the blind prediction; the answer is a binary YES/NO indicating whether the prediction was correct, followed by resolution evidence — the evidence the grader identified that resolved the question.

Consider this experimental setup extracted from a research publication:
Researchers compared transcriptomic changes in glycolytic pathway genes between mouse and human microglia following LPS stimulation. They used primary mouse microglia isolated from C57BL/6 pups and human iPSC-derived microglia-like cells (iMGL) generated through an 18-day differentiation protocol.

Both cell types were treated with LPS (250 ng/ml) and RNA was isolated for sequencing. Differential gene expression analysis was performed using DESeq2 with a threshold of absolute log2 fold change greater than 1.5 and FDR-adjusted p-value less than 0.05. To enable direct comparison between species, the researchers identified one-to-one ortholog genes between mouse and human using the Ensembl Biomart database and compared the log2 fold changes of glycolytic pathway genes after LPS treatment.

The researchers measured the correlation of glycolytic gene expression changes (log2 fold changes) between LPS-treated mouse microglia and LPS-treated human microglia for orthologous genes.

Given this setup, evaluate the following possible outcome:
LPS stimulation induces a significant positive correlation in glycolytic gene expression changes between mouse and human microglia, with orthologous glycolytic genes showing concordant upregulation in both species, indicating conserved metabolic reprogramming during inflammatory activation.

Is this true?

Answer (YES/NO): NO